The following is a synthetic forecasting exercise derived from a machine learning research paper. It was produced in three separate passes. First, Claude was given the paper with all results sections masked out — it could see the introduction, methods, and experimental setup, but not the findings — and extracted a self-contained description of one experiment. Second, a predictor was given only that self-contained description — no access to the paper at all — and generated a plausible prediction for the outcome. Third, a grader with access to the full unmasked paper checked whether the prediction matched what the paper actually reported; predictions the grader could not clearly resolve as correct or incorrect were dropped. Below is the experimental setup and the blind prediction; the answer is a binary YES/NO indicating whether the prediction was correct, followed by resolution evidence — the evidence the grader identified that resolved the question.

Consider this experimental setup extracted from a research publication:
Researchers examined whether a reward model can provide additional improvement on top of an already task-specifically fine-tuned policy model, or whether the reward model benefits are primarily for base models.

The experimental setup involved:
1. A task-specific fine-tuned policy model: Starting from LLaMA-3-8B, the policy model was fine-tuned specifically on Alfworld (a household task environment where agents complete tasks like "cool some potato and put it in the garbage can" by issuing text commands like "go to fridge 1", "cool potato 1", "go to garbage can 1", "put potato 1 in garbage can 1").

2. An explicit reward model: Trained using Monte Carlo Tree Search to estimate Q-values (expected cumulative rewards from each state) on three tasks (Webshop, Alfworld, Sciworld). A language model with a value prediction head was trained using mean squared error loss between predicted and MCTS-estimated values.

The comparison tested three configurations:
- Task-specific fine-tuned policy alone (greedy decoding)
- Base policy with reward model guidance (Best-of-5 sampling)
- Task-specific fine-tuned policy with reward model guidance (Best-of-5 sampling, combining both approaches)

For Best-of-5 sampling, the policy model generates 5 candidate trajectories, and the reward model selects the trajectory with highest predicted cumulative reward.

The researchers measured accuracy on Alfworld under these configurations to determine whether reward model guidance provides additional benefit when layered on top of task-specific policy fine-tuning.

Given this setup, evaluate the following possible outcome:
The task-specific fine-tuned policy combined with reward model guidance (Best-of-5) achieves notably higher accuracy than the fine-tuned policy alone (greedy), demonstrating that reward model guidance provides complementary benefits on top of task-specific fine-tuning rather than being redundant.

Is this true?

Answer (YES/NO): YES